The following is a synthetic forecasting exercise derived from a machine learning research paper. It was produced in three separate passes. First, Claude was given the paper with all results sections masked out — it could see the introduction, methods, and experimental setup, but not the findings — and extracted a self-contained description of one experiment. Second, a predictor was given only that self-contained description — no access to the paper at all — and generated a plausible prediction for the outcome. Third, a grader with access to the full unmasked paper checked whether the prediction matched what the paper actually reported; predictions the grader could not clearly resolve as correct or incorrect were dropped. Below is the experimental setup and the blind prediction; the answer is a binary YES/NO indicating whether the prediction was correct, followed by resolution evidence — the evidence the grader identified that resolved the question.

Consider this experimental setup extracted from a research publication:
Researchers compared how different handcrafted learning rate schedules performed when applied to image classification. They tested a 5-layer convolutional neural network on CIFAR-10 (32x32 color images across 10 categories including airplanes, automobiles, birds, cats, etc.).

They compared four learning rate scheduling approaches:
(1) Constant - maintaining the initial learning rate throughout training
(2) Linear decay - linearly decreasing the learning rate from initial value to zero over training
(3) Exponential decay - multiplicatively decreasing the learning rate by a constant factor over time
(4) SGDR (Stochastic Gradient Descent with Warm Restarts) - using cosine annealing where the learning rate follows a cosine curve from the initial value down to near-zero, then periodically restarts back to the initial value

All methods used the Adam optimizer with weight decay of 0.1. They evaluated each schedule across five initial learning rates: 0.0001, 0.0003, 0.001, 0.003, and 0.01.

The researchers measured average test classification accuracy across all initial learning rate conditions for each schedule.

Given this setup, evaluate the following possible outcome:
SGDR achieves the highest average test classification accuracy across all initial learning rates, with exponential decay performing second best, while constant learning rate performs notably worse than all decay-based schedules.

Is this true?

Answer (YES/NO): NO